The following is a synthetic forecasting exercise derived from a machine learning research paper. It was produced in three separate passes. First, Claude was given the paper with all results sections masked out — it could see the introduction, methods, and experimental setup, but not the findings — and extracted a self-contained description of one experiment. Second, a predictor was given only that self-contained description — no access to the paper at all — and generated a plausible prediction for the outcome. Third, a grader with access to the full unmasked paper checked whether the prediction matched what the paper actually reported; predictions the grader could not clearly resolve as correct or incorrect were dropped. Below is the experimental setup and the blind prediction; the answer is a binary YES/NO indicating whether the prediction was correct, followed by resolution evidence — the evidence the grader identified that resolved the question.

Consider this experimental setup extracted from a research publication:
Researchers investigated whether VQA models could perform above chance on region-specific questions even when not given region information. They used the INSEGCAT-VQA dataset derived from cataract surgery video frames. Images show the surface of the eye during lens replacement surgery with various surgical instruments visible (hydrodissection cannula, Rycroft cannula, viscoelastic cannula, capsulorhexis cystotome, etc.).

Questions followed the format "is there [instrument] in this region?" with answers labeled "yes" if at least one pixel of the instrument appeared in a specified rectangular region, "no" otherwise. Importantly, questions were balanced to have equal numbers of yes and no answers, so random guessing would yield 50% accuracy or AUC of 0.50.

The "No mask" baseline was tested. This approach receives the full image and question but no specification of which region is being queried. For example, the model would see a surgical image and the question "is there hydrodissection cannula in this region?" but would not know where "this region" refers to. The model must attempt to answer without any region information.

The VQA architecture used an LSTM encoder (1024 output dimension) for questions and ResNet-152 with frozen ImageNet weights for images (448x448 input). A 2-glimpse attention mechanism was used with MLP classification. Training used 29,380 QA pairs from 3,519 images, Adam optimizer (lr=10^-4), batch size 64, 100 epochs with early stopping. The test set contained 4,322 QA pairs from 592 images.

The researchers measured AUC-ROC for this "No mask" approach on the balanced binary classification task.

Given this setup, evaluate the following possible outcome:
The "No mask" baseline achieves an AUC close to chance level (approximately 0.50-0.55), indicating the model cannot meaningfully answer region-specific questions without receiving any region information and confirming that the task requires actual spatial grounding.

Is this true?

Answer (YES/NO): YES